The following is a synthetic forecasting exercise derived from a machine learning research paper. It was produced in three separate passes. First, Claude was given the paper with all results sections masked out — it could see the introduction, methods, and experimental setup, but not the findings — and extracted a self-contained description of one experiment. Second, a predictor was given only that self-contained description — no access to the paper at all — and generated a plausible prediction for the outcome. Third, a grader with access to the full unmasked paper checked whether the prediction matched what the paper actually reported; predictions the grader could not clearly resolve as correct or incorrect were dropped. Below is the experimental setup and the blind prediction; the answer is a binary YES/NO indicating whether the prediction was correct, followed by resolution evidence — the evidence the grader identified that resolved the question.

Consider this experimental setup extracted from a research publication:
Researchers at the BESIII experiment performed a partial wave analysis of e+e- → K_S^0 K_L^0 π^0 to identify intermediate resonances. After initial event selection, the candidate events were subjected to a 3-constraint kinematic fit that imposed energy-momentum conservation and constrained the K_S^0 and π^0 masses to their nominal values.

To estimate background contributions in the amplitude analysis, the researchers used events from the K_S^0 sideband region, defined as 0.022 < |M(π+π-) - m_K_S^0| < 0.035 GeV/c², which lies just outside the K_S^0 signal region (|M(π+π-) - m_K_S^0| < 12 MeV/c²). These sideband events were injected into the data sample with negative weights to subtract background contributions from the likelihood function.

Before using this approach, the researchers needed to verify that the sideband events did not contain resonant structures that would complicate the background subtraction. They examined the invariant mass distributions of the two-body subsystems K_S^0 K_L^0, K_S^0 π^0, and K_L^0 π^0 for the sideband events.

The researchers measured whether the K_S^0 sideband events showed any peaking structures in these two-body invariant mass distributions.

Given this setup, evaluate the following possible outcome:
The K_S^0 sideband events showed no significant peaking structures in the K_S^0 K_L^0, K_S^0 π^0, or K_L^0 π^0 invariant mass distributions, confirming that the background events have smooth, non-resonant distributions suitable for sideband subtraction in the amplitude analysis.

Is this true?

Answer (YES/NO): YES